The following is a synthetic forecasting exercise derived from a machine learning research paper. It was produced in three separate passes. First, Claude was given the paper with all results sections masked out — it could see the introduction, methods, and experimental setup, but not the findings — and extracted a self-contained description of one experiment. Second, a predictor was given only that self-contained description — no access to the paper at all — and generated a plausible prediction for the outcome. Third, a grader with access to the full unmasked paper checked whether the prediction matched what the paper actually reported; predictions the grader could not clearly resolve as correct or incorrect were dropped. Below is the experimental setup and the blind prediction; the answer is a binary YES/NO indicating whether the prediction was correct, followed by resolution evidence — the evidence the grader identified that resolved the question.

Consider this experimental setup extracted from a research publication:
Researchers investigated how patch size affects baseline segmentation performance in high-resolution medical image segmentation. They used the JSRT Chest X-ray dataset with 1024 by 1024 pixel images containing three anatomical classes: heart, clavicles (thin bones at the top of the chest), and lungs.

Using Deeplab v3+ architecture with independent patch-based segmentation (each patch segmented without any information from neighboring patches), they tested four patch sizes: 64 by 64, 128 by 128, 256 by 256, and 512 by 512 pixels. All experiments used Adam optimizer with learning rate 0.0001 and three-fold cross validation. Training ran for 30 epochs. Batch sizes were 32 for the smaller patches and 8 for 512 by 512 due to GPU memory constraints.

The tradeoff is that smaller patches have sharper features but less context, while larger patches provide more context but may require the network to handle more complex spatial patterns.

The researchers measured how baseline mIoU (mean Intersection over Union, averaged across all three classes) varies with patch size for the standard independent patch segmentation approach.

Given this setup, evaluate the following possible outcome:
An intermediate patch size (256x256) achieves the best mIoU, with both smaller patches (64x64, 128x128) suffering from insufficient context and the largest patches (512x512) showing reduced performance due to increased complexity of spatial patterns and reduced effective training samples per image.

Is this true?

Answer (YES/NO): YES